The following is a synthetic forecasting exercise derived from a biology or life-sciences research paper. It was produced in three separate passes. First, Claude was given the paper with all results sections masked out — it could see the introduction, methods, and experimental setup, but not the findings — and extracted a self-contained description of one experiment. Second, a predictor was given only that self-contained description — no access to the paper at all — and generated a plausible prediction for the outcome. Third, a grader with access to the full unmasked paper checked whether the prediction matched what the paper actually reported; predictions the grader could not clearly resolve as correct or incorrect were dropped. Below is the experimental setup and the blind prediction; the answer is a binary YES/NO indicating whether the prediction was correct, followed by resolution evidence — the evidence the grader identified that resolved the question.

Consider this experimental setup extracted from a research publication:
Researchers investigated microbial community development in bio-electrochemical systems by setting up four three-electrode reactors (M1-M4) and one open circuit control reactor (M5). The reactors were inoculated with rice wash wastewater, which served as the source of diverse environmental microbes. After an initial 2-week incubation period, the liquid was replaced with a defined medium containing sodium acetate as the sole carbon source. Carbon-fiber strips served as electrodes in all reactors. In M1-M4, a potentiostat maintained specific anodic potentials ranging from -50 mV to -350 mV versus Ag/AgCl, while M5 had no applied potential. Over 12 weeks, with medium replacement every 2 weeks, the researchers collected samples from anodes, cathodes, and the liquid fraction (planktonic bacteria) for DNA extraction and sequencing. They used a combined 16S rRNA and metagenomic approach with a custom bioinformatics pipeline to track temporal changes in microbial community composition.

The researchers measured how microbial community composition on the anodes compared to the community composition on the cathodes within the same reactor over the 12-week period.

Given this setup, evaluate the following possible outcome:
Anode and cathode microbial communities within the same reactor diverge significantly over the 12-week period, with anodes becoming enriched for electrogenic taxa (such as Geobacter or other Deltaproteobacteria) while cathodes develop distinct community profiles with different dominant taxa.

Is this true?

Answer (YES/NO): YES